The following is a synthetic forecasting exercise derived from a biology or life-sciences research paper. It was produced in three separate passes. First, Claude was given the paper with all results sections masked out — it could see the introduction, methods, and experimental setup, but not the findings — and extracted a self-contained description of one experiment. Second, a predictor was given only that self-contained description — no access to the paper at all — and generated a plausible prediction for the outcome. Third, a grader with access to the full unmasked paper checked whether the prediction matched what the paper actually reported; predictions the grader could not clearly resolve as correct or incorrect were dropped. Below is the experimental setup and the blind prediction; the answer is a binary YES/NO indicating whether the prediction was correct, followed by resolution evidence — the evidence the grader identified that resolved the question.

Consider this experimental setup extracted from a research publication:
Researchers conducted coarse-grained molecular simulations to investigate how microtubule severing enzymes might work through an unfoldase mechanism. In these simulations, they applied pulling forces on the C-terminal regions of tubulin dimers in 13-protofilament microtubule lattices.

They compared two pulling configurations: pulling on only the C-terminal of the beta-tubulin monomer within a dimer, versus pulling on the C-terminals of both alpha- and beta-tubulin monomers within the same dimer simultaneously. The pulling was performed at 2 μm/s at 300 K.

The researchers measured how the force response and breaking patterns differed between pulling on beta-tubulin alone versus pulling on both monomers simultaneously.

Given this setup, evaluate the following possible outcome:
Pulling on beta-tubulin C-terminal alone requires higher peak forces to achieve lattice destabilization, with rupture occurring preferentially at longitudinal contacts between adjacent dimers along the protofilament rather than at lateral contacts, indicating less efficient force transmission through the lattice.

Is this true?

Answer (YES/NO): NO